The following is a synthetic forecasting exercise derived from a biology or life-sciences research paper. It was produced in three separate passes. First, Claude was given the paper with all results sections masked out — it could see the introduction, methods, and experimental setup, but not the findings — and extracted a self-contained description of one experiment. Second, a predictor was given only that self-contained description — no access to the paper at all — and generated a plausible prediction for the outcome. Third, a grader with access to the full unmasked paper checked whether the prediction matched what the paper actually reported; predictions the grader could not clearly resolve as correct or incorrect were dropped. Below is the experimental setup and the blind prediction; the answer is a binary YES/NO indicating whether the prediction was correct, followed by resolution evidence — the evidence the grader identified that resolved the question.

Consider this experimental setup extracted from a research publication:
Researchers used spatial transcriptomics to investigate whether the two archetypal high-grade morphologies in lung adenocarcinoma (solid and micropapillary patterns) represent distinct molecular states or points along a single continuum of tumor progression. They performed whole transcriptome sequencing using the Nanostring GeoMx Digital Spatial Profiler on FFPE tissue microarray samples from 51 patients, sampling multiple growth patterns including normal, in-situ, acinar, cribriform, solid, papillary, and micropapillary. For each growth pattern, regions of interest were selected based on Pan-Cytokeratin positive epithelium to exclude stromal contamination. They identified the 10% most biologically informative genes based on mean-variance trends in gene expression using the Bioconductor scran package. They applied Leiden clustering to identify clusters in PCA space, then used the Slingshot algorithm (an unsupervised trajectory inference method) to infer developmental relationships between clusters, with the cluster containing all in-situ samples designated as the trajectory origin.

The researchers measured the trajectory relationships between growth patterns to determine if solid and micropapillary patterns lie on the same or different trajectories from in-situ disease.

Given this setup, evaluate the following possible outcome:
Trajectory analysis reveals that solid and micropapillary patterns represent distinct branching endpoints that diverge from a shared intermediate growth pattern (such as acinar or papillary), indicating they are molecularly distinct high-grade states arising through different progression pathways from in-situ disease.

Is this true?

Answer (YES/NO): YES